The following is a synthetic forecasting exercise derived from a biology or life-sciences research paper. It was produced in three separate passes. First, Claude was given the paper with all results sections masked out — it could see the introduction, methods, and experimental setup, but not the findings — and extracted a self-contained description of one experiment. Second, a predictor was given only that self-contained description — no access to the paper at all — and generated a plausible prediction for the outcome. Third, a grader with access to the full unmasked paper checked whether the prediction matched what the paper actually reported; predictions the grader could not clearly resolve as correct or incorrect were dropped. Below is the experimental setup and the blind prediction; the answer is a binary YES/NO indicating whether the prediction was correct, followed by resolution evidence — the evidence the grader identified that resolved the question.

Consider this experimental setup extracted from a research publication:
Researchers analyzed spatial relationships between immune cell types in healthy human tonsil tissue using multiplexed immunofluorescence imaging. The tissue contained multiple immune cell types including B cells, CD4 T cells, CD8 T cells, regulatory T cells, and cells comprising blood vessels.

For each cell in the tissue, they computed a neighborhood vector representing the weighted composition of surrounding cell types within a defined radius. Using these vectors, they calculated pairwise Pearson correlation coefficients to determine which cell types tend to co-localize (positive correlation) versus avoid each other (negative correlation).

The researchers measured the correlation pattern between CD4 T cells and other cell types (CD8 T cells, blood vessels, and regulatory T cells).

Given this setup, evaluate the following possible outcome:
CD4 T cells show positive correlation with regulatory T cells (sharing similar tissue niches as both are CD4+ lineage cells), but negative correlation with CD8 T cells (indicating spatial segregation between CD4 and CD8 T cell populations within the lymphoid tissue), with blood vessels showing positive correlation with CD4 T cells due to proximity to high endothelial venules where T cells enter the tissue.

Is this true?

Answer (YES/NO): NO